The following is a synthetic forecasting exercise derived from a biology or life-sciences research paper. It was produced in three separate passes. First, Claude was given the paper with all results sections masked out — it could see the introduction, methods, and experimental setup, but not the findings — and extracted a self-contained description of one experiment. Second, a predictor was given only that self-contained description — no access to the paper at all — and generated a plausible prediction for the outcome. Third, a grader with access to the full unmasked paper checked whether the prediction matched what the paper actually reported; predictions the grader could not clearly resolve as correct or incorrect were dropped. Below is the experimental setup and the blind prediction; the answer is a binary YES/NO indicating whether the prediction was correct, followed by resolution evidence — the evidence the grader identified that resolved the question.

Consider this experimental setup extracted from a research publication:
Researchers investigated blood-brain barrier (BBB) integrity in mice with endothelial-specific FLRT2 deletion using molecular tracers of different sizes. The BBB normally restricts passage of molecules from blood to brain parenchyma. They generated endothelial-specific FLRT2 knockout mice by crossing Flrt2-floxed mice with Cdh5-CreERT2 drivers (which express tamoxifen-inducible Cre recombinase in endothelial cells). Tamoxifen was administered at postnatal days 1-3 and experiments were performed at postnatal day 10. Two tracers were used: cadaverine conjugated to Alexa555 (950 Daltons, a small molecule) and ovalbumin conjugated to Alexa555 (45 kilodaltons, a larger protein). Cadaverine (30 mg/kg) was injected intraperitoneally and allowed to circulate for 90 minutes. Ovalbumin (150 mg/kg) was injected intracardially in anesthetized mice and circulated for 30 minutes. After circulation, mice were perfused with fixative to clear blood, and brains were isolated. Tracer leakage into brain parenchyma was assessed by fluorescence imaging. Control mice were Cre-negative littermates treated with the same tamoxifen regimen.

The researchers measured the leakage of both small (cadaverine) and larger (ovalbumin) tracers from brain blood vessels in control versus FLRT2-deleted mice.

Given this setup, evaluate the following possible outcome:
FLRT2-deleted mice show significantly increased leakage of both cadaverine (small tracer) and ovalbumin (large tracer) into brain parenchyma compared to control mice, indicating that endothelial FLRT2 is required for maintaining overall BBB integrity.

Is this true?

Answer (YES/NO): NO